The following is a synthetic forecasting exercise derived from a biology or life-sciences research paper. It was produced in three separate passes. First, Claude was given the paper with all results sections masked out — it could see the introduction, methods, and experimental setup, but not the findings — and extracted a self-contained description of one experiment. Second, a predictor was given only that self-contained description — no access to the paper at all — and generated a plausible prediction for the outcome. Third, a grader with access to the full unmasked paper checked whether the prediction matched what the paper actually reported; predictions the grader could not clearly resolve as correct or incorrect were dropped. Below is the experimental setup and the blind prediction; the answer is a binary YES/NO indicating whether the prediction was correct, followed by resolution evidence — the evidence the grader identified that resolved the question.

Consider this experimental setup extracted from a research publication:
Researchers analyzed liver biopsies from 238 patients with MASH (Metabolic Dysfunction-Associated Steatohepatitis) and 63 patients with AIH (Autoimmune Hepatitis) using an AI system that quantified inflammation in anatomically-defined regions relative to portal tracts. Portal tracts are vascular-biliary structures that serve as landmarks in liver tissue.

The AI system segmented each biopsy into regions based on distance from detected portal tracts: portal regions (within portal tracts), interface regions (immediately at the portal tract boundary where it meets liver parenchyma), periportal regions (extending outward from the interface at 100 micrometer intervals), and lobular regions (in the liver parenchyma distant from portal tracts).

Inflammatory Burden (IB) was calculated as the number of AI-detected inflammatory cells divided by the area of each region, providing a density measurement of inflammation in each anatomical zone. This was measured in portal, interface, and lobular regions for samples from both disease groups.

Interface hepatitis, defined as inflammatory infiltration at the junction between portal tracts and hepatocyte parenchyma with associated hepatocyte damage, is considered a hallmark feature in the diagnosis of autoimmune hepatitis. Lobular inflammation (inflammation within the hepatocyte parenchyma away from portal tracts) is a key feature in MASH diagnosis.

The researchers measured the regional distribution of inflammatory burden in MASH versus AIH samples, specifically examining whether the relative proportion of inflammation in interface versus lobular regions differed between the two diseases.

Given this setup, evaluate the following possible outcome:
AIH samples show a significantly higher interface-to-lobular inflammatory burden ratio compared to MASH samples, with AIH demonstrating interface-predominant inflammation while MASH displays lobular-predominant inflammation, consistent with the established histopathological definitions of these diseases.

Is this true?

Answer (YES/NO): NO